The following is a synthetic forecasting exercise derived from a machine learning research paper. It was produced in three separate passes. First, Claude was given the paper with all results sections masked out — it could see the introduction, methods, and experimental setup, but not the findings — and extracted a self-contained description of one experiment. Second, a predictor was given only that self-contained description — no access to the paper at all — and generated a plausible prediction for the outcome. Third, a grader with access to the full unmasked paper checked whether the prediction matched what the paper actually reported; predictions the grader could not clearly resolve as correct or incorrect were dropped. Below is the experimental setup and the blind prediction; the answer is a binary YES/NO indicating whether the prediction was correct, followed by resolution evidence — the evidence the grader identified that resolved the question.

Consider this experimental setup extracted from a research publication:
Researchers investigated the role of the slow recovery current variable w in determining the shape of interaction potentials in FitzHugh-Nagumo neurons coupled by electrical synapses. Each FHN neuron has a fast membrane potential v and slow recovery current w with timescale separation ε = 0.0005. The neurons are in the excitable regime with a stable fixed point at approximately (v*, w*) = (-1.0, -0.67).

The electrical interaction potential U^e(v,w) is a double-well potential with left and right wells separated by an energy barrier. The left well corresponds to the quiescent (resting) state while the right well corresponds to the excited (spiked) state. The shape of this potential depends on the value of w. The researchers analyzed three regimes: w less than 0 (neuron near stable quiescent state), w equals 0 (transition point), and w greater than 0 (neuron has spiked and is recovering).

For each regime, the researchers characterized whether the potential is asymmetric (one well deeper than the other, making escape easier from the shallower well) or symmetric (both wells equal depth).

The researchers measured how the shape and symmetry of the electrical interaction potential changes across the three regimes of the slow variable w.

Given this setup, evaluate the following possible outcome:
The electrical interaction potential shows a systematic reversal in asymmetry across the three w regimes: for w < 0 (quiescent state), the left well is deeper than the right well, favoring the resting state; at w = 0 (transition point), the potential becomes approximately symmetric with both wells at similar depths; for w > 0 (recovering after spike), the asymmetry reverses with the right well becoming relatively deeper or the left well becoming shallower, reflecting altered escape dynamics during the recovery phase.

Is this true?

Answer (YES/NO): NO